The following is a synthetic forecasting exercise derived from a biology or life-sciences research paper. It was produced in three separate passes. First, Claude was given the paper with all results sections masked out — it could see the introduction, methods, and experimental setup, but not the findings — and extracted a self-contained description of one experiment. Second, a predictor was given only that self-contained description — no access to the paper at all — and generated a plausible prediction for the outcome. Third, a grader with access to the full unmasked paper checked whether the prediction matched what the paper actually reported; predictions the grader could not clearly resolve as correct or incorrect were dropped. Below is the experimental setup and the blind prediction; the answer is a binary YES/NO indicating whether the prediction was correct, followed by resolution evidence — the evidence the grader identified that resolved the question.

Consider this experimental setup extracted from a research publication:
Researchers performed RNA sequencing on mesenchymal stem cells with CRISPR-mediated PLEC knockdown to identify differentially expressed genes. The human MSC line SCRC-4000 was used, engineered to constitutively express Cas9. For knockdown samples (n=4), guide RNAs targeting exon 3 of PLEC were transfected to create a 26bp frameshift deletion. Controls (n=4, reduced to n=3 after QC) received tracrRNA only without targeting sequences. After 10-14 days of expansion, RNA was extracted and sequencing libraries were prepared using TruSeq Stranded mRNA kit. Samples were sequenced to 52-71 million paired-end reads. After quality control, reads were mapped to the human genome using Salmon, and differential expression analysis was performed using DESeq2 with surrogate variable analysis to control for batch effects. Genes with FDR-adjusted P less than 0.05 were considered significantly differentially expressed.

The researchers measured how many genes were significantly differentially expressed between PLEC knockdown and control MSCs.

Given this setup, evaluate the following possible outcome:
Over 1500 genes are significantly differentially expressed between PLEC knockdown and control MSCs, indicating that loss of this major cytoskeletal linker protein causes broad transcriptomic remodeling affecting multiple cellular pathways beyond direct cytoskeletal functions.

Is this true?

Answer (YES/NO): NO